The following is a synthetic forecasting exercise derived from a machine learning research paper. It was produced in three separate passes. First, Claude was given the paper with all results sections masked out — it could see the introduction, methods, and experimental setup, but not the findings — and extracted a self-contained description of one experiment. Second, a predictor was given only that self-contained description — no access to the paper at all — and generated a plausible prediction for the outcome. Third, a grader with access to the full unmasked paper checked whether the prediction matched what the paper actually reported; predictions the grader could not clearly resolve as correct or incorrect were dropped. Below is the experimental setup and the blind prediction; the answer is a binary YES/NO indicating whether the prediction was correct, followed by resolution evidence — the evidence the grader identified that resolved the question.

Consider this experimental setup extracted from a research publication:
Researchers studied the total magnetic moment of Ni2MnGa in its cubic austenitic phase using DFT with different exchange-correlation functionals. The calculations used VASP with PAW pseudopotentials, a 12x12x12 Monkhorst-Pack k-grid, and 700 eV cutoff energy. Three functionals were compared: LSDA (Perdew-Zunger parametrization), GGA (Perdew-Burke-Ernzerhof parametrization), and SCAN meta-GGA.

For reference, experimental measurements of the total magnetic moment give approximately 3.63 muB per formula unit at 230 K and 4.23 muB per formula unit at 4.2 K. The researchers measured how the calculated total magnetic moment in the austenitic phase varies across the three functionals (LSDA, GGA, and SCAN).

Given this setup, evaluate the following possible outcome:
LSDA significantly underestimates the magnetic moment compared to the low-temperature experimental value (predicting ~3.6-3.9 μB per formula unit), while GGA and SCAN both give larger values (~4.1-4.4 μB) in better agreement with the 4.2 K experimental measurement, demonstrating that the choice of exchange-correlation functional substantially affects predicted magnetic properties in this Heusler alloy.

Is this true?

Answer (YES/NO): NO